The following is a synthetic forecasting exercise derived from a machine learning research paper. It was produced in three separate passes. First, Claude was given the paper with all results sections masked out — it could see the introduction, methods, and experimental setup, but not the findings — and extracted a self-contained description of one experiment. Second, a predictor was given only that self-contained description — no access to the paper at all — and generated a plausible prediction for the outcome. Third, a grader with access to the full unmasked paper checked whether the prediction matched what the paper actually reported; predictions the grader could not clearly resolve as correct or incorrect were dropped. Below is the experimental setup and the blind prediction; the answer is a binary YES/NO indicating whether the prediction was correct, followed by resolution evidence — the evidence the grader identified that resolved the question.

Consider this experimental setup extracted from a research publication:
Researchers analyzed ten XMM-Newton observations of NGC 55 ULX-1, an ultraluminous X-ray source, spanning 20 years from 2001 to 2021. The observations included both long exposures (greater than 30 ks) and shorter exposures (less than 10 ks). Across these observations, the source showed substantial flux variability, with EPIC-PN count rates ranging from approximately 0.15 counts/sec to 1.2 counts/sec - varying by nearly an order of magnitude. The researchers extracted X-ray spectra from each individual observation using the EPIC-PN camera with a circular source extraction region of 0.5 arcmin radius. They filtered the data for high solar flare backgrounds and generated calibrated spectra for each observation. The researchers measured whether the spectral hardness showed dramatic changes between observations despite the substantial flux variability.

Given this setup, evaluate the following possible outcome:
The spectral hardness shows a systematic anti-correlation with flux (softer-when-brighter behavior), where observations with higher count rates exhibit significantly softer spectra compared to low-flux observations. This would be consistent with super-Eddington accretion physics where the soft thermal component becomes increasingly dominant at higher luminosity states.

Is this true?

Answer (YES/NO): NO